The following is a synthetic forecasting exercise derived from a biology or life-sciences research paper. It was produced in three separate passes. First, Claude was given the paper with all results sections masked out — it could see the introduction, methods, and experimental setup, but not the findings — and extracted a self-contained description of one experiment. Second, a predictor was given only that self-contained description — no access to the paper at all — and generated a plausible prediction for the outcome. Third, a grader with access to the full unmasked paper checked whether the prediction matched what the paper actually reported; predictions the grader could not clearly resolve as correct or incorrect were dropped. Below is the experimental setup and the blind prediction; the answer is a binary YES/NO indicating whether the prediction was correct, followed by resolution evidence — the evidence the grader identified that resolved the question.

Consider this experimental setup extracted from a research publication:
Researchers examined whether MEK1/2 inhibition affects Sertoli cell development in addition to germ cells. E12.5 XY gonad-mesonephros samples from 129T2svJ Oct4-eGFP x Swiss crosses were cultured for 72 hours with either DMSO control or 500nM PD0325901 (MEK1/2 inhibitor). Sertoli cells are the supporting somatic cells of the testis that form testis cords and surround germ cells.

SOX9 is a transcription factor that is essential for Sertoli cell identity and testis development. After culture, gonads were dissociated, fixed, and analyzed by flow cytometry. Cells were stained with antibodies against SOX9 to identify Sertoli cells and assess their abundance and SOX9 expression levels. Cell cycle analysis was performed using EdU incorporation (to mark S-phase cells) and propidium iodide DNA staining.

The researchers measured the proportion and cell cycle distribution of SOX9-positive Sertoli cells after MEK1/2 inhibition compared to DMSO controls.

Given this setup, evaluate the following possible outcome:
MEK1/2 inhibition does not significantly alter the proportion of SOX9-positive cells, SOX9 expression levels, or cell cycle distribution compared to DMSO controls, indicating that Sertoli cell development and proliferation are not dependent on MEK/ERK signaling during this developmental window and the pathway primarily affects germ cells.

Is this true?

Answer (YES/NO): NO